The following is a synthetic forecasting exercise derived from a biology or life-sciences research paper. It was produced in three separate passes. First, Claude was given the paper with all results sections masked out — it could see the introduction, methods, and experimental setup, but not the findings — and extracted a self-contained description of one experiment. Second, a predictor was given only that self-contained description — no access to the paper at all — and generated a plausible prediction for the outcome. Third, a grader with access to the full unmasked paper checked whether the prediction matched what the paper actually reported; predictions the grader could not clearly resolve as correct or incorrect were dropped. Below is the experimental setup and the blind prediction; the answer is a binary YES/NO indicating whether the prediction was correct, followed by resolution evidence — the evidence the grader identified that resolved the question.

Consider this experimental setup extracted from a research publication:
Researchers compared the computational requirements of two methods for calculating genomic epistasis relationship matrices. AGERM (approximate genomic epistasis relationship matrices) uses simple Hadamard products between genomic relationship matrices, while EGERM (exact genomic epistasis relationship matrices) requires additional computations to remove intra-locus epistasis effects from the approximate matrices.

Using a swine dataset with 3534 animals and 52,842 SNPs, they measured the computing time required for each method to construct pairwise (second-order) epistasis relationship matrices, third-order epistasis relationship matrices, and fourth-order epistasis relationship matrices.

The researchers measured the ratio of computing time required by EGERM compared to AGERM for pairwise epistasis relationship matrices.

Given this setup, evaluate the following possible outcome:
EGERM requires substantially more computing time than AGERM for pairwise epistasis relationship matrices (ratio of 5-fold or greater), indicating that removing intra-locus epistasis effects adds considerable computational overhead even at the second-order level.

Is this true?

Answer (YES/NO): YES